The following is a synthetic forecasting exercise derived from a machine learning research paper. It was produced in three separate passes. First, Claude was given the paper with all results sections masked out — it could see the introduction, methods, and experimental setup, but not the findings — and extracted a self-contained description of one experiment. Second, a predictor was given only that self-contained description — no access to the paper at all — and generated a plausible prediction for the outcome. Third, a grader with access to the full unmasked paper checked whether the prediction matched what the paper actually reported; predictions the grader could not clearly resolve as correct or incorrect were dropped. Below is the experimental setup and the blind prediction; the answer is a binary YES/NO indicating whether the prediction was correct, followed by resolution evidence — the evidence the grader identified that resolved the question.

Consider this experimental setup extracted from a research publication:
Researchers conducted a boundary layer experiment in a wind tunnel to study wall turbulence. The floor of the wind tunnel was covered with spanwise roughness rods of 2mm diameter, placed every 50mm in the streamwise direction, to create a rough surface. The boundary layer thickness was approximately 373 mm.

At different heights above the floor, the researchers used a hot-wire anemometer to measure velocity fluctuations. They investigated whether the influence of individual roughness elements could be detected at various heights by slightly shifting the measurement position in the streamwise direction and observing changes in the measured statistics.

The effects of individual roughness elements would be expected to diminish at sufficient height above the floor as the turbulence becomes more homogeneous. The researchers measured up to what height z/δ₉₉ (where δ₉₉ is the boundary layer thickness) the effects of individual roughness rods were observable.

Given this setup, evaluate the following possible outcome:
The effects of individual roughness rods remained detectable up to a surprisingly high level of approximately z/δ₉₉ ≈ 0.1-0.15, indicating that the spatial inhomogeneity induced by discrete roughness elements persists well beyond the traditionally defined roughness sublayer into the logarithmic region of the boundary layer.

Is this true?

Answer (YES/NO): NO